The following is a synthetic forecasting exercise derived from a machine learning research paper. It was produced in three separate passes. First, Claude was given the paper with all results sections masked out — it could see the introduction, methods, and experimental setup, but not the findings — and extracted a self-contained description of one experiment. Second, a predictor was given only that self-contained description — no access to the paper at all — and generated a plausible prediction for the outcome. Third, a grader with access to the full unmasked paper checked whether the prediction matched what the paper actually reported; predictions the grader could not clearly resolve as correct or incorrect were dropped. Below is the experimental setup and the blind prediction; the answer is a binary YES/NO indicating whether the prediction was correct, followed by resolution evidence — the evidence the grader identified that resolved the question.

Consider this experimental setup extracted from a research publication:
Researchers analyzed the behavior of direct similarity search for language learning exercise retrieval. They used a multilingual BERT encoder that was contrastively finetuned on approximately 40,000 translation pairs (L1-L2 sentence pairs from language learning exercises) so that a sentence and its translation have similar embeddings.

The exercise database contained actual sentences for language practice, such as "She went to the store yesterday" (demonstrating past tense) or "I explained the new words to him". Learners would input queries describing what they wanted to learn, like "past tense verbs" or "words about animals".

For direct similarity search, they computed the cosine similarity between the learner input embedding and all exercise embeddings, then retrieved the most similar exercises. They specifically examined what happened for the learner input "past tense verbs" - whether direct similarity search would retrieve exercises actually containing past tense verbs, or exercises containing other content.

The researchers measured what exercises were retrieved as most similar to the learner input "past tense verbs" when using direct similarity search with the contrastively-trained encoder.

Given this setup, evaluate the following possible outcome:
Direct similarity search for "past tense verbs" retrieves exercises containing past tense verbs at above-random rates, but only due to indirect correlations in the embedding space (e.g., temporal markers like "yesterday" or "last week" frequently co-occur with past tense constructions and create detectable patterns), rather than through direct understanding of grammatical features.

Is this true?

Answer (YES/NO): NO